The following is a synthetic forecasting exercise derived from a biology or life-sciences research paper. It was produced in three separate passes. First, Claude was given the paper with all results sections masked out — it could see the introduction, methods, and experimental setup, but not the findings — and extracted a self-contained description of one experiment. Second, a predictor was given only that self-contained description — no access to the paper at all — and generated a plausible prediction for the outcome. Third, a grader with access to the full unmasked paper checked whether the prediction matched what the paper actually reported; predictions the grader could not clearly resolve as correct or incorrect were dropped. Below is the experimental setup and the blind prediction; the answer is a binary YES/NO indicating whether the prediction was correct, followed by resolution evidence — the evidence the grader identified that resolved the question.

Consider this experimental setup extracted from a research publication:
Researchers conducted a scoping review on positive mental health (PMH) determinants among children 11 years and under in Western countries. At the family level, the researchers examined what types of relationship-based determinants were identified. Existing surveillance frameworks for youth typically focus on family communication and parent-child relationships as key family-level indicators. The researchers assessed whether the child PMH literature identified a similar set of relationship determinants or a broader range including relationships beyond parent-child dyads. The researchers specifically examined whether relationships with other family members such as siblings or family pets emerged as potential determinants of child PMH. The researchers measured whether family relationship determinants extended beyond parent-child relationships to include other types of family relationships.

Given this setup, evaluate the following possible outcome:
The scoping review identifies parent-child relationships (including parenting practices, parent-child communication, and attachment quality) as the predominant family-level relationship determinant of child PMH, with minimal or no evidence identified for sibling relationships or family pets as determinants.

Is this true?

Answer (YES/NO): NO